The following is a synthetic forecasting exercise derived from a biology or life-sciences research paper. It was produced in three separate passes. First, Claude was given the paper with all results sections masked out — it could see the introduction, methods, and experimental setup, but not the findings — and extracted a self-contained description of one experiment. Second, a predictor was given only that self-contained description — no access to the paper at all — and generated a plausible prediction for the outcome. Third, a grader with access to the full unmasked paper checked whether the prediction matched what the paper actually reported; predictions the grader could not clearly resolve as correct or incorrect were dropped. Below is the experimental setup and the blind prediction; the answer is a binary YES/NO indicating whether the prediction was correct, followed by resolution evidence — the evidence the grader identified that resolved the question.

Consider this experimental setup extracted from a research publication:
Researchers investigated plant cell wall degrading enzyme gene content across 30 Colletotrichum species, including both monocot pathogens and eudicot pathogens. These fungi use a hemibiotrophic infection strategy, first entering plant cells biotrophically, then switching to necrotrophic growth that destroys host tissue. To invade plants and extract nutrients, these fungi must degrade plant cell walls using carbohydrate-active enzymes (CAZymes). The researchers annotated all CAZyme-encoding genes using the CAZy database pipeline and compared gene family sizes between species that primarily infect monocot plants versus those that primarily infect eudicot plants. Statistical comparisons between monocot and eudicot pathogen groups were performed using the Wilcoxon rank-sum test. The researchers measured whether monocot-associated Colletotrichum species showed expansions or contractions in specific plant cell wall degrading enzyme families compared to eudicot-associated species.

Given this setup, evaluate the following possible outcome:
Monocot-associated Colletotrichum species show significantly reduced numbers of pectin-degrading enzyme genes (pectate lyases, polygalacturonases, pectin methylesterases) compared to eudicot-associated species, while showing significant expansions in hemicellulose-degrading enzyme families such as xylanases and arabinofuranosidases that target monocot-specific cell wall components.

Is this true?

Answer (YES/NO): YES